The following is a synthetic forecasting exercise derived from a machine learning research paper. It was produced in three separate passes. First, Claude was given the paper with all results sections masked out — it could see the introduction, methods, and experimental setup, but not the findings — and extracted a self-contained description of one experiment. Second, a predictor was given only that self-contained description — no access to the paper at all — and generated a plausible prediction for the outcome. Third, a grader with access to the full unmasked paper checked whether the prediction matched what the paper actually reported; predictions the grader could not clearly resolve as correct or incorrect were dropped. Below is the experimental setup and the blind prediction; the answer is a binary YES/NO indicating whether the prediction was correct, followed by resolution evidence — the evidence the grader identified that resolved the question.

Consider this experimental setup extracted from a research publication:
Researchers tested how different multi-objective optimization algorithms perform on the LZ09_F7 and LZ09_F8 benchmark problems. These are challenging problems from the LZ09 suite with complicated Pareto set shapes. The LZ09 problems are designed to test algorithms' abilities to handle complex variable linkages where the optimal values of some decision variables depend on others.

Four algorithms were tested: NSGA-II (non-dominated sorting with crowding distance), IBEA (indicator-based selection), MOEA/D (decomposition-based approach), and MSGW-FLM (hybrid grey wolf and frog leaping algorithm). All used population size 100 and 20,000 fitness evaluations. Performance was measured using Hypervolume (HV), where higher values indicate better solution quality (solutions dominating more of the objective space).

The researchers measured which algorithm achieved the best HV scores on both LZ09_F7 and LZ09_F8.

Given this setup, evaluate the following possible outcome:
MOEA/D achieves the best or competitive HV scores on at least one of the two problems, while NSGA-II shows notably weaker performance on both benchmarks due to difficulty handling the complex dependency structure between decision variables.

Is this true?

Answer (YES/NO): NO